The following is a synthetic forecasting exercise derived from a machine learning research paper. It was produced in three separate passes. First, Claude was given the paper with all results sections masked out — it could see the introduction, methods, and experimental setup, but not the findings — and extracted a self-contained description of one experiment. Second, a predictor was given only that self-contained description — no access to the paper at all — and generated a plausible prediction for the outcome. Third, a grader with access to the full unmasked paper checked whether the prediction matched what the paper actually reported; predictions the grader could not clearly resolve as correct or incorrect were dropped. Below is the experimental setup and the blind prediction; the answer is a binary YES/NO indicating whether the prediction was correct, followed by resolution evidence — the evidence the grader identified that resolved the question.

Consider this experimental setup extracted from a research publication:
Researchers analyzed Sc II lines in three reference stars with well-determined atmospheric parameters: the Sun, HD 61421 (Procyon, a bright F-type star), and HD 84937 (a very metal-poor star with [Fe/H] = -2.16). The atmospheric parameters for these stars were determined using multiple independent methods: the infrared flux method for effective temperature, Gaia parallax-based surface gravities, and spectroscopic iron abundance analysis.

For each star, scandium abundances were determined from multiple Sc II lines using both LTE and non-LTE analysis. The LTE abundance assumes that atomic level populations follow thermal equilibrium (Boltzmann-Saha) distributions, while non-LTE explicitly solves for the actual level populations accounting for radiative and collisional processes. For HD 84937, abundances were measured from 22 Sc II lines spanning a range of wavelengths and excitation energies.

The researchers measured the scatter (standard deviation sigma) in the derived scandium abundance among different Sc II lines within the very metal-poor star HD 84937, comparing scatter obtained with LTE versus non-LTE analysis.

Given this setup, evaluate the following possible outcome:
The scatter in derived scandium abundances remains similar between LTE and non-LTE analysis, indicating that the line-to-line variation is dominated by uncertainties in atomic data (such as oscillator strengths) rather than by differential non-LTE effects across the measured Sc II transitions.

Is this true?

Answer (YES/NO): NO